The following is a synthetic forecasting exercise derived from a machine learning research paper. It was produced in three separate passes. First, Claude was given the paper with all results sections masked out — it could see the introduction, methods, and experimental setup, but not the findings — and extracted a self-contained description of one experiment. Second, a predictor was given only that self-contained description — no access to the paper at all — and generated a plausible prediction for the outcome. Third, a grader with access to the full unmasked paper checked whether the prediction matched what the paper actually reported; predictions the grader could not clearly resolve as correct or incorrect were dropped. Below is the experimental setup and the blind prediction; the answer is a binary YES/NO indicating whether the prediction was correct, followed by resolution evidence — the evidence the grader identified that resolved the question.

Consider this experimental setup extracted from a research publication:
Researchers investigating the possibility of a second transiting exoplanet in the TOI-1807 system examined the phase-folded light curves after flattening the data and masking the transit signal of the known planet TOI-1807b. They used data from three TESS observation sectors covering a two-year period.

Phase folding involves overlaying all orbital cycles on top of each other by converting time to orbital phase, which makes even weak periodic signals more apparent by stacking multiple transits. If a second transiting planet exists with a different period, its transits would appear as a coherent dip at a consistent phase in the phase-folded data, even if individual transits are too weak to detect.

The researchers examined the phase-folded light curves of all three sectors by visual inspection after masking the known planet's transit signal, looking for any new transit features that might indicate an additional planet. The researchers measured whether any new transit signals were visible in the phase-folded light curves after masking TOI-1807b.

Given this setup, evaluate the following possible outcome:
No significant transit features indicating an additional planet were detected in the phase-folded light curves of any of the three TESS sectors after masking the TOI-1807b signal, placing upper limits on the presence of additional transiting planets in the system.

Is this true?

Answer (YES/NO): YES